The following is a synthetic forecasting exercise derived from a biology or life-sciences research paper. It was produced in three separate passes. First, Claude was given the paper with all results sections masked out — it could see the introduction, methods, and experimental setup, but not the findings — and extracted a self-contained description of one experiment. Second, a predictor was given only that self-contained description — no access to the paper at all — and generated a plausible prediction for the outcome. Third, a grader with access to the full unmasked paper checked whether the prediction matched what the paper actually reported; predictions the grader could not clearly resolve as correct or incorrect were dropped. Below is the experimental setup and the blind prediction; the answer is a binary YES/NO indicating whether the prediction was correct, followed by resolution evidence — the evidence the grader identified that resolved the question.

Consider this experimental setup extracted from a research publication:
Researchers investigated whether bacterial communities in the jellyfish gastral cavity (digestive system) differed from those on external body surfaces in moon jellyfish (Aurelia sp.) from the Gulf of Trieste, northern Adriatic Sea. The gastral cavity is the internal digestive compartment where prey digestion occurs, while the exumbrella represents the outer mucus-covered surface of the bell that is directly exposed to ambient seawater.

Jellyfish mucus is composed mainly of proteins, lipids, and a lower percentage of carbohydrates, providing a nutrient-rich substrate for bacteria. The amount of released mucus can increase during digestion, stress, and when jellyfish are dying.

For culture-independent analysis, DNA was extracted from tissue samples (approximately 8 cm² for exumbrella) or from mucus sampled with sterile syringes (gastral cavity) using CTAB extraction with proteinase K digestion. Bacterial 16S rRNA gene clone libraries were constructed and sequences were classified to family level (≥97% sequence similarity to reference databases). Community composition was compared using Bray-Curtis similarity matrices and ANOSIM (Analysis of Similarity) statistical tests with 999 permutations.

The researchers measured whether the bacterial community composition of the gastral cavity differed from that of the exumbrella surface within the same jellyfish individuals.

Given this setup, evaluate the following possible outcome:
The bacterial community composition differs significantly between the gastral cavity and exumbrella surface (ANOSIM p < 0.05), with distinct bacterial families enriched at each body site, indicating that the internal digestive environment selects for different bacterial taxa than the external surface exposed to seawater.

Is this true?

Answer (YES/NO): YES